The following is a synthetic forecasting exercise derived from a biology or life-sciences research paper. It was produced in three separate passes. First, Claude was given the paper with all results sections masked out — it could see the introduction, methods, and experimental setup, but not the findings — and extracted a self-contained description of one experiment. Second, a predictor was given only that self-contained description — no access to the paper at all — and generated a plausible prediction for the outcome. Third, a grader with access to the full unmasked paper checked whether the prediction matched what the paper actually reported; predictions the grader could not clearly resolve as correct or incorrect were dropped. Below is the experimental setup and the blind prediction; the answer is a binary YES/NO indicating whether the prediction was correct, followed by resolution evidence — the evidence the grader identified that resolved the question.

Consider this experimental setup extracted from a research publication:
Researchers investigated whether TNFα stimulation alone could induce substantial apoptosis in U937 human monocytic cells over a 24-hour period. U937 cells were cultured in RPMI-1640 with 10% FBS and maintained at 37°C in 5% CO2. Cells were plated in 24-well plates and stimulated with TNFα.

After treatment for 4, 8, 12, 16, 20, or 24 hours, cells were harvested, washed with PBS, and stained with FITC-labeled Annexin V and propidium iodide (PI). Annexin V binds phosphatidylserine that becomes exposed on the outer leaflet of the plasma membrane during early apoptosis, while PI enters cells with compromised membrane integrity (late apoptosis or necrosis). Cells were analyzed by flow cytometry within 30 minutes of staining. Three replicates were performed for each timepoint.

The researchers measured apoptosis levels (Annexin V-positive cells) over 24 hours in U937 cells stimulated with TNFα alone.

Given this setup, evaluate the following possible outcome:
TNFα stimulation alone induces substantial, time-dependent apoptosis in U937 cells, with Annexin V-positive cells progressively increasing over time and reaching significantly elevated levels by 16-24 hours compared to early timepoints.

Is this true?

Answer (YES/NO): NO